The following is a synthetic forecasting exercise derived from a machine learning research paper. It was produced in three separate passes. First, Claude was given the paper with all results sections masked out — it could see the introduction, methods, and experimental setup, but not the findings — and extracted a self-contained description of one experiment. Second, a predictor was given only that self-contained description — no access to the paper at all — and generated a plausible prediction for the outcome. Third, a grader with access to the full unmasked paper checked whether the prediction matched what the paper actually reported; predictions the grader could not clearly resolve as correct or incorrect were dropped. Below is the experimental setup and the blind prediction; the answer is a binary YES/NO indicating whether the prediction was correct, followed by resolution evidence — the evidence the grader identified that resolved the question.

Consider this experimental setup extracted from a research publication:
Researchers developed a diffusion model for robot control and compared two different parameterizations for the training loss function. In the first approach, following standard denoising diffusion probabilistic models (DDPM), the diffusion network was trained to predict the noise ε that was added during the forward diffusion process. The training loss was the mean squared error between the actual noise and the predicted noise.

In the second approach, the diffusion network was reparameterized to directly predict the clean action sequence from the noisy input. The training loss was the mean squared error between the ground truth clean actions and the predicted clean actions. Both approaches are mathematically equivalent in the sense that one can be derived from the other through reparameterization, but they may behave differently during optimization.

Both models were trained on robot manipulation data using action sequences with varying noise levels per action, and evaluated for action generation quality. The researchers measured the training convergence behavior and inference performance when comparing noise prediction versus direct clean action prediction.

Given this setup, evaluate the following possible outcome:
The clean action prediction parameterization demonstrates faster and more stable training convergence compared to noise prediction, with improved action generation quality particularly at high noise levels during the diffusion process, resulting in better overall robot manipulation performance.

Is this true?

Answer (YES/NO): NO